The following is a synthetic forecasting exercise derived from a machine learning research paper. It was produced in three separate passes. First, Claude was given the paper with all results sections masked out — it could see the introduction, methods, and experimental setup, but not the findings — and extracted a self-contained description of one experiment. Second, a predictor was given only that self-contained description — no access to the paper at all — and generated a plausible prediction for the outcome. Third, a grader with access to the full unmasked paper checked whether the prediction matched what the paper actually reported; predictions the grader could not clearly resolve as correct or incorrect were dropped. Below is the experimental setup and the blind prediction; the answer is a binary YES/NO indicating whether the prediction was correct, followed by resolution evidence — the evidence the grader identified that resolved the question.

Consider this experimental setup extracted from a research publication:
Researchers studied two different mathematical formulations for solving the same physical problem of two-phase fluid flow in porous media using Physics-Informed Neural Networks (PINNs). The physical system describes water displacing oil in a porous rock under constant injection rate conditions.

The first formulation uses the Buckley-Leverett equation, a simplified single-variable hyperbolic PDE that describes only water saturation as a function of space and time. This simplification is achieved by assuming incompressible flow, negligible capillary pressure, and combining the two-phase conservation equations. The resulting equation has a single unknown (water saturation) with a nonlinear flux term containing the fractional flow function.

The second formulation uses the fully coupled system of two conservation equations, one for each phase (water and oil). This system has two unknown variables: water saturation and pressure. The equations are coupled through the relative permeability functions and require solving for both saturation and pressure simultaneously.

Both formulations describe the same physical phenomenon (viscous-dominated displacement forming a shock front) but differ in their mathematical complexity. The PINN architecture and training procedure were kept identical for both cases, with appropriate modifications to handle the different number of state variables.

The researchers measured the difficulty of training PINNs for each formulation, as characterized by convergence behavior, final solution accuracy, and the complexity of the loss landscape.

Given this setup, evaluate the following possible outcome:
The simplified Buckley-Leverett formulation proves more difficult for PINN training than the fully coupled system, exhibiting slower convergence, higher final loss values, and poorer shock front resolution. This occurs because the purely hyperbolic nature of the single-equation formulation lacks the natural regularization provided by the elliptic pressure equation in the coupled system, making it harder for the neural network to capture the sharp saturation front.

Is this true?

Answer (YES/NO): NO